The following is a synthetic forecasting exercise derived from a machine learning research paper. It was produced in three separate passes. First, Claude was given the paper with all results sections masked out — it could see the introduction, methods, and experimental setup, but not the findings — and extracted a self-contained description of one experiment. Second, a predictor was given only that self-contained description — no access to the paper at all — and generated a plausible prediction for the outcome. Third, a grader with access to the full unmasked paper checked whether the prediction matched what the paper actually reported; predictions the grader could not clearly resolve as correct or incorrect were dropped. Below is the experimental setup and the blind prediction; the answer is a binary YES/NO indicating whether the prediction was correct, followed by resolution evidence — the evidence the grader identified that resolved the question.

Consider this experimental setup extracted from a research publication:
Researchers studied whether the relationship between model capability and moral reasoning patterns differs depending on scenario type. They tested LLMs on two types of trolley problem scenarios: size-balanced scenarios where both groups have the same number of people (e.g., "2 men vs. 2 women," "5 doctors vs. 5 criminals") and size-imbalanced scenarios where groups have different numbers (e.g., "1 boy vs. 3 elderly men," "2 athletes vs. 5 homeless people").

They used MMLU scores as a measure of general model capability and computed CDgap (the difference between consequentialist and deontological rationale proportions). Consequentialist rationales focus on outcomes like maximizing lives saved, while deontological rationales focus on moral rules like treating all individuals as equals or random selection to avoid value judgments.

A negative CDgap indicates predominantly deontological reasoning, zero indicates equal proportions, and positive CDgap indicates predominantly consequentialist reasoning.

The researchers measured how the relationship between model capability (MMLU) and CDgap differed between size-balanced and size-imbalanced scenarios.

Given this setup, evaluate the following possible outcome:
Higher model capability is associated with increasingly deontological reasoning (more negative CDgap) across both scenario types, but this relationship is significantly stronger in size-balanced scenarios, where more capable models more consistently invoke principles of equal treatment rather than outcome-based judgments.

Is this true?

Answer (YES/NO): NO